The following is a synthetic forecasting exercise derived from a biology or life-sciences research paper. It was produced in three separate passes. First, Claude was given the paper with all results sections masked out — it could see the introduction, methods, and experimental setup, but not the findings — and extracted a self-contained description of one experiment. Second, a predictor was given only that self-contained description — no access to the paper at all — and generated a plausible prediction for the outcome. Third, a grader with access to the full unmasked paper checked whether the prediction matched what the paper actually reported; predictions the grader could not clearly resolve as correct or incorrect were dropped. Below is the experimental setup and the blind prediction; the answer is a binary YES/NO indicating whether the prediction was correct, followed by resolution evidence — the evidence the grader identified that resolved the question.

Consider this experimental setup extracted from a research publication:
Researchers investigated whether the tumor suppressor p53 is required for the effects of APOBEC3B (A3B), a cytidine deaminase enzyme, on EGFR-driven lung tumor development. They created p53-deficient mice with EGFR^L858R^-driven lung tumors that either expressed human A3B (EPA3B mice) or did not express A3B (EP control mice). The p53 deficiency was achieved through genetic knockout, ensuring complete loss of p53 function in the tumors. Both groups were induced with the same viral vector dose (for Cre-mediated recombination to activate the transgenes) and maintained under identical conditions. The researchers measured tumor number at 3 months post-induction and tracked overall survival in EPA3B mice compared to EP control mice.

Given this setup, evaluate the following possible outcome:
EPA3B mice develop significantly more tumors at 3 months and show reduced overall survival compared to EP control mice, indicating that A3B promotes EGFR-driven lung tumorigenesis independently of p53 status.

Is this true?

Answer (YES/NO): NO